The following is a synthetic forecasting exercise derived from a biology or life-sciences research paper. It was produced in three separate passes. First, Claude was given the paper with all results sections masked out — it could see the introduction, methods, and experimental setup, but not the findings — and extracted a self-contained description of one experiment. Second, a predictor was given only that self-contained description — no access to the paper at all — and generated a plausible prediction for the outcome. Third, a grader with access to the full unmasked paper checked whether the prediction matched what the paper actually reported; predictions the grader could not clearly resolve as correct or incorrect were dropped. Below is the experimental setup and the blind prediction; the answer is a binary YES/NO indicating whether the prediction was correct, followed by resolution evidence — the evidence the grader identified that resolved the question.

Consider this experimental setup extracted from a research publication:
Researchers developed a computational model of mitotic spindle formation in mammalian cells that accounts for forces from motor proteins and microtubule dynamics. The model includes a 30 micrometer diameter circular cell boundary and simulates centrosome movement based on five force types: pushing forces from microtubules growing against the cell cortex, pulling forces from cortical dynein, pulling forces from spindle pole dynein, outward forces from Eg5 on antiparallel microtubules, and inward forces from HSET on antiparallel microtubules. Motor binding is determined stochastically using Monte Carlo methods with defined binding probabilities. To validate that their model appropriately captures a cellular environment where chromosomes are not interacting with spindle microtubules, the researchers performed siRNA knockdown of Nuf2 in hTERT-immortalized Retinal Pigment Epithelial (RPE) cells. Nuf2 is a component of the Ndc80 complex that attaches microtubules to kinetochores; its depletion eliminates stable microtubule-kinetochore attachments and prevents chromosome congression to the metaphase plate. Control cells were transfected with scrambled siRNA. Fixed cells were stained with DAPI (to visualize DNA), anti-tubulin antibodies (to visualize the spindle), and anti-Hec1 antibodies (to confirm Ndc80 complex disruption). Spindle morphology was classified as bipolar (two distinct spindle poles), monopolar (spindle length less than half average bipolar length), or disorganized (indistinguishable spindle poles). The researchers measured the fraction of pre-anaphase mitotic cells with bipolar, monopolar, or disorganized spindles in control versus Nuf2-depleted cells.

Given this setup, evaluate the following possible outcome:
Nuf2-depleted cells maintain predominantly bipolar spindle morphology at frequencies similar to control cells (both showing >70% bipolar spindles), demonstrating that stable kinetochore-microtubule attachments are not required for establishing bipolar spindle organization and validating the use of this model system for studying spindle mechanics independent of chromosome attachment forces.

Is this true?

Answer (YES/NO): YES